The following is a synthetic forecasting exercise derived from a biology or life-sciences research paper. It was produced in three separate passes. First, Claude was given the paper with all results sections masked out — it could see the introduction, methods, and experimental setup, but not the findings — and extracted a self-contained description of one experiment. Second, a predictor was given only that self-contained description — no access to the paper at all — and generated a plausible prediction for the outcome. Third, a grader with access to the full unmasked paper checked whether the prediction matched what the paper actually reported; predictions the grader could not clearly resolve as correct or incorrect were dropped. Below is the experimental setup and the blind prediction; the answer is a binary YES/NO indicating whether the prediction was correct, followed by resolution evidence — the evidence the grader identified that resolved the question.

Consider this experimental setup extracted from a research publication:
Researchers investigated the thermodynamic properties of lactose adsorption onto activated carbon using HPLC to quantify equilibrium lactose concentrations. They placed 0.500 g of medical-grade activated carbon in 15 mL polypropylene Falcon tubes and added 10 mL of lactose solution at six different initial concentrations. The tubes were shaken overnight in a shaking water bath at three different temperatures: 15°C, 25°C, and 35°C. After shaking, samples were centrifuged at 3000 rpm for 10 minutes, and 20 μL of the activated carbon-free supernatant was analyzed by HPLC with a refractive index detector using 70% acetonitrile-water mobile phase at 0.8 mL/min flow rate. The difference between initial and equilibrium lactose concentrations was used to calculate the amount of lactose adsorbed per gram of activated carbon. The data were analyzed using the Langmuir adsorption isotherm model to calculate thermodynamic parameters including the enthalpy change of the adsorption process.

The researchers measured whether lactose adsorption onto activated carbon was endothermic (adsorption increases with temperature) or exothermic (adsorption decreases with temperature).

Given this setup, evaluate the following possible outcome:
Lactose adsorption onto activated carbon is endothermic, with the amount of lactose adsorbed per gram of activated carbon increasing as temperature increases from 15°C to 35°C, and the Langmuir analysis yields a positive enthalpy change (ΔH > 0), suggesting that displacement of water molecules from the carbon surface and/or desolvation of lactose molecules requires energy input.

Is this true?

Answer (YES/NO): NO